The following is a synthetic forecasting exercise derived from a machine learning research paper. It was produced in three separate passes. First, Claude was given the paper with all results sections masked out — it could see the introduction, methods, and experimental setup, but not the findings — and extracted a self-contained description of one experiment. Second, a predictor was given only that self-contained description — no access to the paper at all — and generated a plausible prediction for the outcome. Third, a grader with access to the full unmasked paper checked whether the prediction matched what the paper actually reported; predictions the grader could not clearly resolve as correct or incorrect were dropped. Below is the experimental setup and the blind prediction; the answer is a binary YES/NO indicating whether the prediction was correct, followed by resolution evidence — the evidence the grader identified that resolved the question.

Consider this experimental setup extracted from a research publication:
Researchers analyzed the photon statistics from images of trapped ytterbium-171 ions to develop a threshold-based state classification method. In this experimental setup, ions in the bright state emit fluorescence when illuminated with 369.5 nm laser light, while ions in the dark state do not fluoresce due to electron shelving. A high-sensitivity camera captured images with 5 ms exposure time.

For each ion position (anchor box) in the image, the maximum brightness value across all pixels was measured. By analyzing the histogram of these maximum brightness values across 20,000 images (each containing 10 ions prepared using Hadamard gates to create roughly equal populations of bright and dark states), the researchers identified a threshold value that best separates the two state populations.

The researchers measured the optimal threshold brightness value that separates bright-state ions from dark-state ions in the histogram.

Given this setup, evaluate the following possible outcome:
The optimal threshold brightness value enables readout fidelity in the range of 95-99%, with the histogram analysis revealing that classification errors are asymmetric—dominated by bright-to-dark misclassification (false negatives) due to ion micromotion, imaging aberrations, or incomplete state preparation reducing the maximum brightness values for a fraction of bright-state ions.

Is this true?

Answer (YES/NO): NO